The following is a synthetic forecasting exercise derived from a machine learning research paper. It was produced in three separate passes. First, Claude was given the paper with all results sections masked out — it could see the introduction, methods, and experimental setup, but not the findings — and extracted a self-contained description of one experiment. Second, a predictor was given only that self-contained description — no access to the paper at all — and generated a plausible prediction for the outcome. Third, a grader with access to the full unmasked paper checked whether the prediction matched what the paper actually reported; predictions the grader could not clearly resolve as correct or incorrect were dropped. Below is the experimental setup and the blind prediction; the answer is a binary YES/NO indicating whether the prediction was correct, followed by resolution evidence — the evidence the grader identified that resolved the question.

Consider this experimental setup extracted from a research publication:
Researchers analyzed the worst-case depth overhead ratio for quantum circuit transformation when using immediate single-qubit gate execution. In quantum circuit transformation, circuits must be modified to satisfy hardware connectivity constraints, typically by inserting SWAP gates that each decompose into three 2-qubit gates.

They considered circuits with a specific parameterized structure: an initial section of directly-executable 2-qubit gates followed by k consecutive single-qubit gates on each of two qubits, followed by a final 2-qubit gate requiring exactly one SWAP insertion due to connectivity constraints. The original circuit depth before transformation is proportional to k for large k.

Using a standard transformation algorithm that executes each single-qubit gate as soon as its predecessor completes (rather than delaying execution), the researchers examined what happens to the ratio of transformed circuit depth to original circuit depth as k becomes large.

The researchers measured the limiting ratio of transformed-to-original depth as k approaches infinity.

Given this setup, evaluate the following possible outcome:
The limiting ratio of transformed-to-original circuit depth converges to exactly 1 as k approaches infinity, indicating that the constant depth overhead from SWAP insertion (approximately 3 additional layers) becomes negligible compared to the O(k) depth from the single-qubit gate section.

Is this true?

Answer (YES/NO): NO